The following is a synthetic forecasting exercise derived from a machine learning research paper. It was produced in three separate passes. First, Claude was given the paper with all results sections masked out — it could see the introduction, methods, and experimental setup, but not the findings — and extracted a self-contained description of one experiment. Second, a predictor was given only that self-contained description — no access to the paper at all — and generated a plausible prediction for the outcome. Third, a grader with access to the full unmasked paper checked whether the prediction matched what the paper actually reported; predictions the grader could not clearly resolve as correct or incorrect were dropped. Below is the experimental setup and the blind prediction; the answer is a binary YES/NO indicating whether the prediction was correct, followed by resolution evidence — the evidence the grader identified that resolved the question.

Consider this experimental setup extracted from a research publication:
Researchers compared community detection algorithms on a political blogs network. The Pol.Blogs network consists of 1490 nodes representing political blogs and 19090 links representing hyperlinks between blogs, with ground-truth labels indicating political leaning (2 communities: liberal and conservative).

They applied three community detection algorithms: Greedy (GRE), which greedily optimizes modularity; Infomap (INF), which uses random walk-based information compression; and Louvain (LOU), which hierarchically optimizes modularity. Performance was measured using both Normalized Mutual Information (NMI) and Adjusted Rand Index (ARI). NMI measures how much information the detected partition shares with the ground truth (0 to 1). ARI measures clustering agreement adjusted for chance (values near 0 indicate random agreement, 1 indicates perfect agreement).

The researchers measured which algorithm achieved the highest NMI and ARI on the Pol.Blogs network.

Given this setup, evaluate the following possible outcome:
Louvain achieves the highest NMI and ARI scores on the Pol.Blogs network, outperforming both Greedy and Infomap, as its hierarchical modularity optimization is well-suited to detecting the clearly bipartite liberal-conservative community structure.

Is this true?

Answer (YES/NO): NO